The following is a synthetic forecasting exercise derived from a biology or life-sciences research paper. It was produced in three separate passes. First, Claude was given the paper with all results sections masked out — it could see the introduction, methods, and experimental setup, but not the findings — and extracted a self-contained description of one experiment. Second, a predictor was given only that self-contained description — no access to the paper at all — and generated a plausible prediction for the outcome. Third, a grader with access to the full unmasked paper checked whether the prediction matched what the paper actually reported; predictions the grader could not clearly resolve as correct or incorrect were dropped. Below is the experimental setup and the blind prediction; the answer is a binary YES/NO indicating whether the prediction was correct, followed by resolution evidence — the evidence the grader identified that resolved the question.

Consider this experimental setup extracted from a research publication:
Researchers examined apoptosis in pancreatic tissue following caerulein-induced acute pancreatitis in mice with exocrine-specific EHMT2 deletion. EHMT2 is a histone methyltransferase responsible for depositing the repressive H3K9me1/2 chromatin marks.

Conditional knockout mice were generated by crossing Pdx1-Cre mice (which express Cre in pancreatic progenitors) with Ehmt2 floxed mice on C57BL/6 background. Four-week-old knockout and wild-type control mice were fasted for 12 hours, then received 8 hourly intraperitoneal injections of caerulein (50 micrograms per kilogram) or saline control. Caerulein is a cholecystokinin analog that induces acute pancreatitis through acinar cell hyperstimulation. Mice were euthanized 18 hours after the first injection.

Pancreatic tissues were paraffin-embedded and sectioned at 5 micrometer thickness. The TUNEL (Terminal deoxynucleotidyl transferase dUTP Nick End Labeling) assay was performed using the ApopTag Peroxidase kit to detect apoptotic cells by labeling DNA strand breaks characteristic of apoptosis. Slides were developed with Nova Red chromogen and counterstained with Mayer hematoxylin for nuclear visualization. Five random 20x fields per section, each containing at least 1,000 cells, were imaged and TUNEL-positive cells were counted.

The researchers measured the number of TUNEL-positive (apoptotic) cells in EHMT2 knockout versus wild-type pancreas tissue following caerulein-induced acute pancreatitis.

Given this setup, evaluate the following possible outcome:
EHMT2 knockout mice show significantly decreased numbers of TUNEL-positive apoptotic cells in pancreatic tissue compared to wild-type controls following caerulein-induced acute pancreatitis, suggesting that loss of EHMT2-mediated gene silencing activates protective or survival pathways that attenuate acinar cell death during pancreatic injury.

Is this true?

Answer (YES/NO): NO